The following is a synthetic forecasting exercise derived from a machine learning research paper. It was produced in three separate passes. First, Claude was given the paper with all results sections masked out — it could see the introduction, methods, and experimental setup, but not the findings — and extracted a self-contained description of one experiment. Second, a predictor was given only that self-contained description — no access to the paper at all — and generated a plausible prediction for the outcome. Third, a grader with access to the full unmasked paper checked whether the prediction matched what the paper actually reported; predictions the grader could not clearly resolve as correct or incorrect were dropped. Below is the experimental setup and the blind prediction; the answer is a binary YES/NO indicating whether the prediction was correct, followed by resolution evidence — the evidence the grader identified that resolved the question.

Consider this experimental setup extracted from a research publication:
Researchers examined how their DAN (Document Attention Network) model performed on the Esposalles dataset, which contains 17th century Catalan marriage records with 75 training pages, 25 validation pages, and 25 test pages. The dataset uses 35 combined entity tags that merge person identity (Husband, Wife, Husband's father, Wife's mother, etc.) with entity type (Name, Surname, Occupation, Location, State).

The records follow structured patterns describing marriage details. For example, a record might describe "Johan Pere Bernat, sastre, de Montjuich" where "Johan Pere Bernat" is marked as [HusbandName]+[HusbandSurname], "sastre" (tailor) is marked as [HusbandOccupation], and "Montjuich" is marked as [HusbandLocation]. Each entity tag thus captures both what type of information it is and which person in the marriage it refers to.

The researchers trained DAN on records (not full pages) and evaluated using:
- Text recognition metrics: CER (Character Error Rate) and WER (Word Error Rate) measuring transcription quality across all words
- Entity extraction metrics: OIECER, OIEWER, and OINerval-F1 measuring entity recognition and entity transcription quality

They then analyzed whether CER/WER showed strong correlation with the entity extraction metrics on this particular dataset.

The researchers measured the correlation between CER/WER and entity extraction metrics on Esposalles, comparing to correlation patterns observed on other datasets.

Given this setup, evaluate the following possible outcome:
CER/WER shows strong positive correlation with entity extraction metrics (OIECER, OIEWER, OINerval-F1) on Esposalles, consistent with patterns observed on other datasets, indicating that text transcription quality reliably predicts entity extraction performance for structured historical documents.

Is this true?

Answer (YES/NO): NO